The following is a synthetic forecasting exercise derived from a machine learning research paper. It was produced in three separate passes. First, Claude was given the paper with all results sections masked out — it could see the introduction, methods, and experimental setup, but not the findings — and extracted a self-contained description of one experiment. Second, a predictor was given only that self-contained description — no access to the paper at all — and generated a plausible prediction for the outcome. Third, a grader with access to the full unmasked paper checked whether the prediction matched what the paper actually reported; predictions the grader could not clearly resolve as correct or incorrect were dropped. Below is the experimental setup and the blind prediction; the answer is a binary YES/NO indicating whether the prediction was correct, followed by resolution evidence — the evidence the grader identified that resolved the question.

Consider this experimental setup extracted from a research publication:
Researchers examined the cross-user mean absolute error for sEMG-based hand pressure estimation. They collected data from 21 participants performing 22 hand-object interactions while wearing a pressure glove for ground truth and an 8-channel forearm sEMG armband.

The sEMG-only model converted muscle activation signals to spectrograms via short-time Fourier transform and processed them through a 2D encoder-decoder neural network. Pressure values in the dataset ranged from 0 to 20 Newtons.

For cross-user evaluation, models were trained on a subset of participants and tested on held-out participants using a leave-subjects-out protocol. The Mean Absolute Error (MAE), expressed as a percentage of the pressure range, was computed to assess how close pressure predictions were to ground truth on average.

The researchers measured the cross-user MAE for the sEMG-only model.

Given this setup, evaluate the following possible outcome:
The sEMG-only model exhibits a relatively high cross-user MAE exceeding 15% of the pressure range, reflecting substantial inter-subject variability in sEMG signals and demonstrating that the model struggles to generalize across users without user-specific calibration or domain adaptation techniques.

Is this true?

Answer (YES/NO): NO